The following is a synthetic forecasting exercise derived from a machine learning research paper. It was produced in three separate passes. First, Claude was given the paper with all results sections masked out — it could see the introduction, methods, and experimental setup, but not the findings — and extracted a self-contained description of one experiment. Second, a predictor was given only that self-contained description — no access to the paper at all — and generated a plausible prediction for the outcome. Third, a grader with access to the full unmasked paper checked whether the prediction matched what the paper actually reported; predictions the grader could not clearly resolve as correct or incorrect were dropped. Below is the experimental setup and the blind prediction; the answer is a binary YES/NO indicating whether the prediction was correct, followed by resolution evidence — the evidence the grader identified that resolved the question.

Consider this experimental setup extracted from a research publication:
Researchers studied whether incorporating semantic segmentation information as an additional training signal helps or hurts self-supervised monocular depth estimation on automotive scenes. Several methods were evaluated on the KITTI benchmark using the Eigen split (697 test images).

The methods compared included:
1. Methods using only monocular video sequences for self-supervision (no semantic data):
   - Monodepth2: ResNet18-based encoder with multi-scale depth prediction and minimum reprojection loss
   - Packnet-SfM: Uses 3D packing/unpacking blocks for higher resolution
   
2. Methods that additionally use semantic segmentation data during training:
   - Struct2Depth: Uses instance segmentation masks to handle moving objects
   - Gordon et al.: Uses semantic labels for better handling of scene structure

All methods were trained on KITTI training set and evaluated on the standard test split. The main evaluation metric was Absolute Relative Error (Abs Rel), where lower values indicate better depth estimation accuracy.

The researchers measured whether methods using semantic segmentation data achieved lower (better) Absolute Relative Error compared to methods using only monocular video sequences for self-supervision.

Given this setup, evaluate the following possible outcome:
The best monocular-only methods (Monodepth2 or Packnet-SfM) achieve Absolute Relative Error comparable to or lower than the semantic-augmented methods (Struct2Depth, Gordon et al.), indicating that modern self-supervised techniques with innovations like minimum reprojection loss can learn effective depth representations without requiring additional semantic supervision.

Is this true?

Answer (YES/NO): YES